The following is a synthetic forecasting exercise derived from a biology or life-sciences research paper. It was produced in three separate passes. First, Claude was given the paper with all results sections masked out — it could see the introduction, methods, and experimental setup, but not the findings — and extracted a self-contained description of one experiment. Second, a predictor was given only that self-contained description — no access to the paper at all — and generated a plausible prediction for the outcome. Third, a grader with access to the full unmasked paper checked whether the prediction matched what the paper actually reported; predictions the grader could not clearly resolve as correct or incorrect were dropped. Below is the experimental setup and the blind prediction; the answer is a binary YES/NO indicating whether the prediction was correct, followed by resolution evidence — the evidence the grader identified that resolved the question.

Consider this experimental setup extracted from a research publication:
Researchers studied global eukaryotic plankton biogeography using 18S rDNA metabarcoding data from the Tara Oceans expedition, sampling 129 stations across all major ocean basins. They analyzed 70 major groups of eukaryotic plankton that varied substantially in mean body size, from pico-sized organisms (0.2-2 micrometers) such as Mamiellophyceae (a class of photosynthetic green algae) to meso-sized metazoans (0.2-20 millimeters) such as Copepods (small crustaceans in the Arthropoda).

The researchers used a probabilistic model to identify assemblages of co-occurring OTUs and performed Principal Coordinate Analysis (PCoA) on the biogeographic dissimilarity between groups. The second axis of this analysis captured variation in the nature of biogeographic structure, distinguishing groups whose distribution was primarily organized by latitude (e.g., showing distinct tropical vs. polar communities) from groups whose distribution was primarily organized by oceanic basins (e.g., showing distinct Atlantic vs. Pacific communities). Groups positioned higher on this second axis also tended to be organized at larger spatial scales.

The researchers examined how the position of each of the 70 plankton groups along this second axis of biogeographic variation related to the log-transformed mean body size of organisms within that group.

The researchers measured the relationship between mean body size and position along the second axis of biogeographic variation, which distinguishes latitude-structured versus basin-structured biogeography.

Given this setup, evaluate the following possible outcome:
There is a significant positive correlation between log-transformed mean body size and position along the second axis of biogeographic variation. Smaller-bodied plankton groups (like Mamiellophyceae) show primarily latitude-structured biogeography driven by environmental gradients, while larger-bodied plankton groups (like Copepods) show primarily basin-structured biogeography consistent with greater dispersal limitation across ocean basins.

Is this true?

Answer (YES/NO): YES